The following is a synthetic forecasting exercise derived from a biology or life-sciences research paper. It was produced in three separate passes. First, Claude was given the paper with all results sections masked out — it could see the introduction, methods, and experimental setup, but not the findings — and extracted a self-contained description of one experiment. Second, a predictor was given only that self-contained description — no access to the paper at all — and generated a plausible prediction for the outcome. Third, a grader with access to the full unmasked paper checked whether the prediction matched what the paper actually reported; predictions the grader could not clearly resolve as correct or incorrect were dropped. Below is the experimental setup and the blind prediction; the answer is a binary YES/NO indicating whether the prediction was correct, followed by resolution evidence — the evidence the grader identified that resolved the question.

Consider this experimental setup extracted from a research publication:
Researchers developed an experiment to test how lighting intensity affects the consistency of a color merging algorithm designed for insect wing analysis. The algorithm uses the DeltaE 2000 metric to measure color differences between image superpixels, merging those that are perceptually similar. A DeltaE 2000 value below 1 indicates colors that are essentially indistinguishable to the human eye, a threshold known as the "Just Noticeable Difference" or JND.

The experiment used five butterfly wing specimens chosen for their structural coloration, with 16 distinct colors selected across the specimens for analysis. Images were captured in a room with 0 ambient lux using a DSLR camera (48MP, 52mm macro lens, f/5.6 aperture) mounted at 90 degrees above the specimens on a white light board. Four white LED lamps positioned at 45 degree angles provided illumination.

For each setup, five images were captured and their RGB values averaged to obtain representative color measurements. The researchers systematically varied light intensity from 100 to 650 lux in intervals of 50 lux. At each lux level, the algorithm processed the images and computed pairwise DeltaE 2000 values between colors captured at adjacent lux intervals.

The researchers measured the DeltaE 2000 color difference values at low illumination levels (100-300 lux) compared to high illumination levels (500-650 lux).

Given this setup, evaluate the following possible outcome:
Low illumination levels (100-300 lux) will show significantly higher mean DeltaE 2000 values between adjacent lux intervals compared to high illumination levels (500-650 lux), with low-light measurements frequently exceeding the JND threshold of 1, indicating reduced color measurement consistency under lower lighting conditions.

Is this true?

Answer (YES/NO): YES